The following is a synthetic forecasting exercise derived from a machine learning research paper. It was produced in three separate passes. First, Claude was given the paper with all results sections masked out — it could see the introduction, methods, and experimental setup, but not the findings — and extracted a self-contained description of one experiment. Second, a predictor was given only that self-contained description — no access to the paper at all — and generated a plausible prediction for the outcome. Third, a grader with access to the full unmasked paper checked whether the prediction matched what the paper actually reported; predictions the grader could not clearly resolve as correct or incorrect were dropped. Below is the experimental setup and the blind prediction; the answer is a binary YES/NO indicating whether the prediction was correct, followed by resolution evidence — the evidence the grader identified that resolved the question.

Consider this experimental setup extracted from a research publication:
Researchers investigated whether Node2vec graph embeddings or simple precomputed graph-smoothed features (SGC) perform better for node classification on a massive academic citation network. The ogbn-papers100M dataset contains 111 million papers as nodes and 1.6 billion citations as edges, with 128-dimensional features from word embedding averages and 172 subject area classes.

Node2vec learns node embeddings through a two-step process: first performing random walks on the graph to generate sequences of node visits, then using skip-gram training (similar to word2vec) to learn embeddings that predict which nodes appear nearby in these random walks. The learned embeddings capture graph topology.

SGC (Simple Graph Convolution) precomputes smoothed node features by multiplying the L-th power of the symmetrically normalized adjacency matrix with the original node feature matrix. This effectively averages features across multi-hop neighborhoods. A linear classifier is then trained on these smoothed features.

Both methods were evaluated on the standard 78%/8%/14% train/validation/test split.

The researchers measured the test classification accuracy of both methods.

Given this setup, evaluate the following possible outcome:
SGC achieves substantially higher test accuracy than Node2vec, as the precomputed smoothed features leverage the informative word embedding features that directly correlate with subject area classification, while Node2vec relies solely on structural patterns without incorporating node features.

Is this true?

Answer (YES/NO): YES